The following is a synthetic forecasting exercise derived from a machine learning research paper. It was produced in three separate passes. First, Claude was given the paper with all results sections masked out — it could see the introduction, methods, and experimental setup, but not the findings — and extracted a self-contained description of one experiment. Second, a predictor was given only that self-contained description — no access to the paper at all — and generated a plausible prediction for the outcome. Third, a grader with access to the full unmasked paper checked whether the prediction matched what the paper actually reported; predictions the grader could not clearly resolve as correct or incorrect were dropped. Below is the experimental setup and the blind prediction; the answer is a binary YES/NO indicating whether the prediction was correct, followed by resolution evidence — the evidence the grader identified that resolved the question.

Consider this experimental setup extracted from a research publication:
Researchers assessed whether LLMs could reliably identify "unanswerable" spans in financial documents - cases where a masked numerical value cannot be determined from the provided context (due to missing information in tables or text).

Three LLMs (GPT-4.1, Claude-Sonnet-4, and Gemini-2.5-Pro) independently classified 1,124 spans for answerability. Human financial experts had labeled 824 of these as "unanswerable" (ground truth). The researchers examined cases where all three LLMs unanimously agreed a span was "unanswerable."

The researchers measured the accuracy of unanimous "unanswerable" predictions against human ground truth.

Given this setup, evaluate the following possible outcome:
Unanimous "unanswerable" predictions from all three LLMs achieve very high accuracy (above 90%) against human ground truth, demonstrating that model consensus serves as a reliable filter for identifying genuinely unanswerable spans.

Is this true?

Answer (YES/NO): YES